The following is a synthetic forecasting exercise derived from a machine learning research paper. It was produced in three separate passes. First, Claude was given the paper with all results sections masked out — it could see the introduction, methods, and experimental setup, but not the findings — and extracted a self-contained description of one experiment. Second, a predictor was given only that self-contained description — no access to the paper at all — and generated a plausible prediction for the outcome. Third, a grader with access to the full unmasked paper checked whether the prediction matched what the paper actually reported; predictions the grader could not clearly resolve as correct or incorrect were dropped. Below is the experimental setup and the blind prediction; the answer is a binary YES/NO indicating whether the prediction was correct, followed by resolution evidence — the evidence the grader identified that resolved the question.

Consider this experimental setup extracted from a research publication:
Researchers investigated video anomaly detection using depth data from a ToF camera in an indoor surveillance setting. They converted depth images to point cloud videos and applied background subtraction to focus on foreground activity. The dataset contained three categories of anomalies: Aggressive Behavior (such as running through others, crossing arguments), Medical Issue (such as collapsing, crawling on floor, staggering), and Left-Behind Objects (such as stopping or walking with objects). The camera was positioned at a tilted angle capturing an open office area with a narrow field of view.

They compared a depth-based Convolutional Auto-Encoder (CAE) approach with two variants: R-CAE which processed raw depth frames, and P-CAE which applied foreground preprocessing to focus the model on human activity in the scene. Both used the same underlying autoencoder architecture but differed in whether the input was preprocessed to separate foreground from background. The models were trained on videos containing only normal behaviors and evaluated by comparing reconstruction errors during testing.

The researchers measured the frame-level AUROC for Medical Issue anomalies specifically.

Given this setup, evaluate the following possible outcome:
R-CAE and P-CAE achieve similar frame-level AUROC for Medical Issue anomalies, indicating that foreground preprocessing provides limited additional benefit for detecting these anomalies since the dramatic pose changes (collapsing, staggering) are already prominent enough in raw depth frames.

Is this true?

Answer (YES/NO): NO